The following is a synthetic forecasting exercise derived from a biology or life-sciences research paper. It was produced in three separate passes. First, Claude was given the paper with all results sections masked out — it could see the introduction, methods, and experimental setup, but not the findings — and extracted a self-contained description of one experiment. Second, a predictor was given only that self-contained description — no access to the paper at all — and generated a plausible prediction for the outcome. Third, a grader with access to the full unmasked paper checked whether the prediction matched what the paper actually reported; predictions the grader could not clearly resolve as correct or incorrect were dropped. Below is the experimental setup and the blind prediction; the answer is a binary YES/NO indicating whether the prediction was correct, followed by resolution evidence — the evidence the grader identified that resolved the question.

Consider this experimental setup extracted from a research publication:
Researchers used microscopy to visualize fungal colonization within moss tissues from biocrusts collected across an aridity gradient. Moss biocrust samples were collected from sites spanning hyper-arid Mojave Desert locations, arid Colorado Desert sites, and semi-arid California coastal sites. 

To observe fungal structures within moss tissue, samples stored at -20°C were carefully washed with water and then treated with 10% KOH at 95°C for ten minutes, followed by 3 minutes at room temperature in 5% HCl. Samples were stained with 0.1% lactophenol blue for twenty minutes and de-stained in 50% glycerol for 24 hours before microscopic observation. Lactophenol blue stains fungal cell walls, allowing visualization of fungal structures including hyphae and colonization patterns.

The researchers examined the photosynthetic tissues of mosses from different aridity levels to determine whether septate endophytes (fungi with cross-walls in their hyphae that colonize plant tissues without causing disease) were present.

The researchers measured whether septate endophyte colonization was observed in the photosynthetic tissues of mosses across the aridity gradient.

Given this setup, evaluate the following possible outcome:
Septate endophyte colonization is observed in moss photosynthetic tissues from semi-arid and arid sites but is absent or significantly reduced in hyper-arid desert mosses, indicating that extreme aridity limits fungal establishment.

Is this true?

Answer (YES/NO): NO